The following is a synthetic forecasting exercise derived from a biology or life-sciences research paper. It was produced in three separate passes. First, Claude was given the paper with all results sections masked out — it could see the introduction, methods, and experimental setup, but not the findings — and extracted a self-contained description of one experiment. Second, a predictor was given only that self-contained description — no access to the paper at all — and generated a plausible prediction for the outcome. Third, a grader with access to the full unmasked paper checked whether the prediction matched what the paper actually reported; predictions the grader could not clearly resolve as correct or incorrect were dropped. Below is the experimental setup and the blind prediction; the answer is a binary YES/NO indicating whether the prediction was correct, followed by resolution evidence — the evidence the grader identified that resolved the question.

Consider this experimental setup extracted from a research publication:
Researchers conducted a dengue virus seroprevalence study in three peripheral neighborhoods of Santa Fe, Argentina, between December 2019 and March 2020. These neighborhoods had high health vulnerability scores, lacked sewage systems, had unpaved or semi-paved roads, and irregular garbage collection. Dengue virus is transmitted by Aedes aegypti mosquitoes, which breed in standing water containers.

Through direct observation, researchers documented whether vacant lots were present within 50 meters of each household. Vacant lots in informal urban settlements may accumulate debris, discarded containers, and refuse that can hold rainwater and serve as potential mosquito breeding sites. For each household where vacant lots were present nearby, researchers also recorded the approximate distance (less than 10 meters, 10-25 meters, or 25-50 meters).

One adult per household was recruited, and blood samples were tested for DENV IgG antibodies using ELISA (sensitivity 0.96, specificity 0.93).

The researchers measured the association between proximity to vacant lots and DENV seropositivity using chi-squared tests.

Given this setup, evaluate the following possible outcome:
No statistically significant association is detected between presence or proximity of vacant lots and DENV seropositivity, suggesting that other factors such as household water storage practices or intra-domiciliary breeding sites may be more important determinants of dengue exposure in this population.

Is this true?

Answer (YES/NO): NO